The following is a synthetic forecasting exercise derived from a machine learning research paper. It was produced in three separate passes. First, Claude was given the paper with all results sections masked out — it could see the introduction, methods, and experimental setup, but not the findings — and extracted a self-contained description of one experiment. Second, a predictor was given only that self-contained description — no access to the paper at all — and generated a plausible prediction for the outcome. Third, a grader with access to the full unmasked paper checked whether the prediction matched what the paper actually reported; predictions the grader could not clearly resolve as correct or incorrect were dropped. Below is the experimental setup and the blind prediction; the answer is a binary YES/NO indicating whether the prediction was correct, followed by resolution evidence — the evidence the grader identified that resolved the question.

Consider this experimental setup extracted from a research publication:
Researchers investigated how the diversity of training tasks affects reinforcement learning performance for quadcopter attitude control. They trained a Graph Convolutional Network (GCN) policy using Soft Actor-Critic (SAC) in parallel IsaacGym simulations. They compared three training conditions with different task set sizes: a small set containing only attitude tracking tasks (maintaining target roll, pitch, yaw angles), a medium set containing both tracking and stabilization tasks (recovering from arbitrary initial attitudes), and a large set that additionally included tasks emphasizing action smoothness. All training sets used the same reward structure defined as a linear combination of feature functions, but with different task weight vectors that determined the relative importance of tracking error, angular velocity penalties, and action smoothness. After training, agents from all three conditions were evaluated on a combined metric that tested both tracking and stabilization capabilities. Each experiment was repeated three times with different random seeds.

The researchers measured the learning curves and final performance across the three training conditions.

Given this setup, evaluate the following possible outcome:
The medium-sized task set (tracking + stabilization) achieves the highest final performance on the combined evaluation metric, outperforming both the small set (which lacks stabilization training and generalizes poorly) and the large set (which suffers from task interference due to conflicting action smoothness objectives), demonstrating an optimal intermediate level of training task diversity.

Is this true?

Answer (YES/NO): NO